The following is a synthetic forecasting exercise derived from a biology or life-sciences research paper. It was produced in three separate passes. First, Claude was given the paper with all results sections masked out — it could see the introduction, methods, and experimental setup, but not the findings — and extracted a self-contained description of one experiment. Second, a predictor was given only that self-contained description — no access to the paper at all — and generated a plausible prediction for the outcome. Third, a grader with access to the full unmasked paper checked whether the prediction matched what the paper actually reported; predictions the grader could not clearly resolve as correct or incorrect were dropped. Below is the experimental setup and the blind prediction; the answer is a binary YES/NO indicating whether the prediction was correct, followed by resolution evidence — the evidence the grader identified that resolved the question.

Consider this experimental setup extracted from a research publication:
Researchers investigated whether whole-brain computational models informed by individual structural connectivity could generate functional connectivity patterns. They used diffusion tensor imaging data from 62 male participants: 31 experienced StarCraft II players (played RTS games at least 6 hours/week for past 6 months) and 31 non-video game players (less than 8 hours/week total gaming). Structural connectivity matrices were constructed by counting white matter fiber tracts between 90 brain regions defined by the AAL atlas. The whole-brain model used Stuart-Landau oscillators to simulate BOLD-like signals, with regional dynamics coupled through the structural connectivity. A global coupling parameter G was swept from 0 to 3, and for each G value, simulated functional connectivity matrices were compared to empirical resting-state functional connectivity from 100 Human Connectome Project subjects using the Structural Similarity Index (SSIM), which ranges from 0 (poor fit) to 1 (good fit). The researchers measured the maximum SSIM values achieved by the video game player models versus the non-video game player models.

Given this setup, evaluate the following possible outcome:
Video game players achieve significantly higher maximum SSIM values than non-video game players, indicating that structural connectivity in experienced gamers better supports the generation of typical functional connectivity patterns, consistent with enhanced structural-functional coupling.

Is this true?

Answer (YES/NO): NO